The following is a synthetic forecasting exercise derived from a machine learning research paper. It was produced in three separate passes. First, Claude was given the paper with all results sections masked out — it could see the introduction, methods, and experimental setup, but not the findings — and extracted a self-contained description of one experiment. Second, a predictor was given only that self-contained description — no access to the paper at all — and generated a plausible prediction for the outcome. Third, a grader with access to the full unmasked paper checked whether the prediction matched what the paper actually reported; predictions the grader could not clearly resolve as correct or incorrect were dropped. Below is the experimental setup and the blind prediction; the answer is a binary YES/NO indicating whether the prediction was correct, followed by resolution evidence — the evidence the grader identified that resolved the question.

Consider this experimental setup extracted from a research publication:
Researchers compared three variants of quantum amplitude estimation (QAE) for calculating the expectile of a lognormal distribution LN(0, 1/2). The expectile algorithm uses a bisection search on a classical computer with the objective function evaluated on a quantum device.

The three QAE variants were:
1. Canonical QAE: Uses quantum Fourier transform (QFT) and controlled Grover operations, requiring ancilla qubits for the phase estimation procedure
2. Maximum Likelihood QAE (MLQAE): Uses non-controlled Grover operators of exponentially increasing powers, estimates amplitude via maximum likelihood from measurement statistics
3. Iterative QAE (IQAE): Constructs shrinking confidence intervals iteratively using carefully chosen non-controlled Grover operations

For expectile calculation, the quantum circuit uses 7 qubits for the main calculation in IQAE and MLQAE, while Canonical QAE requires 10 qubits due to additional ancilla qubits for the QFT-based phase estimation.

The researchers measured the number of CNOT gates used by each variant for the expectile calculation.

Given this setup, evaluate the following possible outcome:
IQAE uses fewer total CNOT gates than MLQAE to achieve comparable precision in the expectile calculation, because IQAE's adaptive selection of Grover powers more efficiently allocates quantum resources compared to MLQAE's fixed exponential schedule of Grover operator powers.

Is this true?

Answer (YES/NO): NO